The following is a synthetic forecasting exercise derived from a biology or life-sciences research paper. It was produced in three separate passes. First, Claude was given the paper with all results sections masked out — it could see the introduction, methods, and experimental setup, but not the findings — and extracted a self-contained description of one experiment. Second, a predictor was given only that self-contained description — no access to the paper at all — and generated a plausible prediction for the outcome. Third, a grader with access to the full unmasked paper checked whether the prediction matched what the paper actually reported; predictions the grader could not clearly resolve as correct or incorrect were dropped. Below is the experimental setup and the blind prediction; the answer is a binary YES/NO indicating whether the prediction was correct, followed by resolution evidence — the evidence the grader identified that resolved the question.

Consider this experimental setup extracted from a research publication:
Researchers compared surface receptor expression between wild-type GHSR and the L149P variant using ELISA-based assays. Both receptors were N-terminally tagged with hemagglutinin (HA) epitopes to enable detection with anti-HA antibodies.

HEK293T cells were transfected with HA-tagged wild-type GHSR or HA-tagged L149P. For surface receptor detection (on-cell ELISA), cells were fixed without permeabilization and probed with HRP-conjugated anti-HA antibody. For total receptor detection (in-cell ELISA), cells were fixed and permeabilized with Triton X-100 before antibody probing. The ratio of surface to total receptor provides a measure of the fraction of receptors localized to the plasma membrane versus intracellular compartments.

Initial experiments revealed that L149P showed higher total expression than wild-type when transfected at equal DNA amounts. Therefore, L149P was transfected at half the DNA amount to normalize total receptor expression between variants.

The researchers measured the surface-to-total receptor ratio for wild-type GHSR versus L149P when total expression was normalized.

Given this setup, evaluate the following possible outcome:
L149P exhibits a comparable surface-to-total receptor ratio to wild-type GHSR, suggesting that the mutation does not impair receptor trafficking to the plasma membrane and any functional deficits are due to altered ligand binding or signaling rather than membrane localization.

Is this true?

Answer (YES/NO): NO